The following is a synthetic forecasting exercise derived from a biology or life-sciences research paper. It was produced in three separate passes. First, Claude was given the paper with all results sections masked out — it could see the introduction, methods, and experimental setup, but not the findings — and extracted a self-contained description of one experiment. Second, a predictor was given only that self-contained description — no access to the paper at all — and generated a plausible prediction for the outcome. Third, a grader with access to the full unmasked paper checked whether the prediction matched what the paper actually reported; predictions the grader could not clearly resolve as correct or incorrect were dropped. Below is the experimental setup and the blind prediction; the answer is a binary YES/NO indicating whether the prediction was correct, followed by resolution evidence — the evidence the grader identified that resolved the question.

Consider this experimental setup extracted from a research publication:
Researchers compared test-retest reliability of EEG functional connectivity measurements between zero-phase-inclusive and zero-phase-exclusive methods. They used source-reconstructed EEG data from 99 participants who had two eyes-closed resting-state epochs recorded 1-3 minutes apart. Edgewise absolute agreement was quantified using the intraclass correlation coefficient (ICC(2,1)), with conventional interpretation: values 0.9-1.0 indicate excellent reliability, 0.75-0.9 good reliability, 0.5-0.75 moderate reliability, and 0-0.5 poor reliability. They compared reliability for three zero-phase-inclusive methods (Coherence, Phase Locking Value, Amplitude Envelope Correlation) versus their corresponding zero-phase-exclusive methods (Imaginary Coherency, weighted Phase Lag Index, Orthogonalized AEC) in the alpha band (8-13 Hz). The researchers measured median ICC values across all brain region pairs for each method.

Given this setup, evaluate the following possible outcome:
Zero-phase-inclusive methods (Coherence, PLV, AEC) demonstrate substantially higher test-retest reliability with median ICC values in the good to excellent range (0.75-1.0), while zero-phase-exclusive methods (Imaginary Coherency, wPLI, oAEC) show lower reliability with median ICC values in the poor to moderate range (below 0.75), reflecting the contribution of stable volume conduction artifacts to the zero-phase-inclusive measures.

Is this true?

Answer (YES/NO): NO